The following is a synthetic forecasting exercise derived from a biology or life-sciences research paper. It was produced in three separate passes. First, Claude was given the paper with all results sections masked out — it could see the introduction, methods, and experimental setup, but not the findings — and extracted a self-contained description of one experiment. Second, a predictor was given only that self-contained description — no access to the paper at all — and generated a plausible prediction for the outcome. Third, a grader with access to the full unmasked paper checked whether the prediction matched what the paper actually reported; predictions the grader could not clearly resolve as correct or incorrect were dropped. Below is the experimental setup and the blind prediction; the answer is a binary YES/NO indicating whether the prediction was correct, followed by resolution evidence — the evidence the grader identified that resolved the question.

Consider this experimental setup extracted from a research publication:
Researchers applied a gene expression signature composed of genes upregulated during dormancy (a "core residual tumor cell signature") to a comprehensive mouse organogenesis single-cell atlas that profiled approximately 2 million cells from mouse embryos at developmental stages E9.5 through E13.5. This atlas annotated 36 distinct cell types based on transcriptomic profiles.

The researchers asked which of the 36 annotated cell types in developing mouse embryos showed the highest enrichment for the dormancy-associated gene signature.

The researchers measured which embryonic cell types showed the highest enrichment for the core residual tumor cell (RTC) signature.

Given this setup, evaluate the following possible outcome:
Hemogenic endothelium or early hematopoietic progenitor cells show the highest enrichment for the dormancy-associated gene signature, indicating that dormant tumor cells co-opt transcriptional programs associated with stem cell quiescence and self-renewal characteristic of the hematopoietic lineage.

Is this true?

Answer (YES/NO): NO